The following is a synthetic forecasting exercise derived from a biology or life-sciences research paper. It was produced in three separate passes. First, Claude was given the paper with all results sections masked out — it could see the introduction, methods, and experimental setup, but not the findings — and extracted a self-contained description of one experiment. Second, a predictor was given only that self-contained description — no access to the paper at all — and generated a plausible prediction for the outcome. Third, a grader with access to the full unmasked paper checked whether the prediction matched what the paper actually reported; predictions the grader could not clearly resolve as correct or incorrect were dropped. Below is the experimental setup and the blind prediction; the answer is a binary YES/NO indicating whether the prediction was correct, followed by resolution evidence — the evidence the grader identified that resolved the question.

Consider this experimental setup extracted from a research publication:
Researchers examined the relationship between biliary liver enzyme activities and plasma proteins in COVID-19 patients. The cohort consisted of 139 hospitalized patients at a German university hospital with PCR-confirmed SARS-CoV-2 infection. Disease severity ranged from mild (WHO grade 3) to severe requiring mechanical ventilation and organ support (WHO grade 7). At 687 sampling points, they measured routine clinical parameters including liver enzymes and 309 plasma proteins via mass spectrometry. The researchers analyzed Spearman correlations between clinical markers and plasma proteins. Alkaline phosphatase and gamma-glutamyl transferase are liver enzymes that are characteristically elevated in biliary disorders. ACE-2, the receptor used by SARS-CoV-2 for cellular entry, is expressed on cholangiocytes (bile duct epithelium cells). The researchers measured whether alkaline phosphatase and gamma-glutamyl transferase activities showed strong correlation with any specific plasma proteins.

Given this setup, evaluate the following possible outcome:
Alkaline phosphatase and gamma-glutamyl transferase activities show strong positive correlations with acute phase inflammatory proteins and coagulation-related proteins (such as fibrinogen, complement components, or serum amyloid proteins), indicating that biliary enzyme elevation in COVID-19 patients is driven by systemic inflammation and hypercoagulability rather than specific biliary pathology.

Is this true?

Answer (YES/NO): NO